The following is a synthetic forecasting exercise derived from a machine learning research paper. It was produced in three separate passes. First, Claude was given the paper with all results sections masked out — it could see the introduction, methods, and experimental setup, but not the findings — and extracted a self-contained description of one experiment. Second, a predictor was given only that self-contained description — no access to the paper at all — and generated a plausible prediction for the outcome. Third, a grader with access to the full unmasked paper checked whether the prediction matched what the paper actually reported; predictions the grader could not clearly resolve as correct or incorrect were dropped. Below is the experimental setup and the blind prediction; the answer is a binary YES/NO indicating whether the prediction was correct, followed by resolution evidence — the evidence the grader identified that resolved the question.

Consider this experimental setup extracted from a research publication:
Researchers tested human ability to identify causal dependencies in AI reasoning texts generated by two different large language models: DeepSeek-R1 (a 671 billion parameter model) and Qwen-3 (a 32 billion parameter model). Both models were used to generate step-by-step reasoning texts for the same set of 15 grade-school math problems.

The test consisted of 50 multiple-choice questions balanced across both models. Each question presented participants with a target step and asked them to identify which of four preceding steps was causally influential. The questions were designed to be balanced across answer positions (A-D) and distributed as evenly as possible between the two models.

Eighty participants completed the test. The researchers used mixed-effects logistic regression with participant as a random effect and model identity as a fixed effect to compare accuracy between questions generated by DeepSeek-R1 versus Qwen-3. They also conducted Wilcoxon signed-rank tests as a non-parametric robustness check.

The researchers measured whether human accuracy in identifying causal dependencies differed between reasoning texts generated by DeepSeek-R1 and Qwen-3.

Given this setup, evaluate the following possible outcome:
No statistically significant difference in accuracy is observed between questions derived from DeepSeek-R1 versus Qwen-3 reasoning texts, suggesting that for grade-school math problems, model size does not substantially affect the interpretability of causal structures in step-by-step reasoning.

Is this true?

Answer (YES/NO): NO